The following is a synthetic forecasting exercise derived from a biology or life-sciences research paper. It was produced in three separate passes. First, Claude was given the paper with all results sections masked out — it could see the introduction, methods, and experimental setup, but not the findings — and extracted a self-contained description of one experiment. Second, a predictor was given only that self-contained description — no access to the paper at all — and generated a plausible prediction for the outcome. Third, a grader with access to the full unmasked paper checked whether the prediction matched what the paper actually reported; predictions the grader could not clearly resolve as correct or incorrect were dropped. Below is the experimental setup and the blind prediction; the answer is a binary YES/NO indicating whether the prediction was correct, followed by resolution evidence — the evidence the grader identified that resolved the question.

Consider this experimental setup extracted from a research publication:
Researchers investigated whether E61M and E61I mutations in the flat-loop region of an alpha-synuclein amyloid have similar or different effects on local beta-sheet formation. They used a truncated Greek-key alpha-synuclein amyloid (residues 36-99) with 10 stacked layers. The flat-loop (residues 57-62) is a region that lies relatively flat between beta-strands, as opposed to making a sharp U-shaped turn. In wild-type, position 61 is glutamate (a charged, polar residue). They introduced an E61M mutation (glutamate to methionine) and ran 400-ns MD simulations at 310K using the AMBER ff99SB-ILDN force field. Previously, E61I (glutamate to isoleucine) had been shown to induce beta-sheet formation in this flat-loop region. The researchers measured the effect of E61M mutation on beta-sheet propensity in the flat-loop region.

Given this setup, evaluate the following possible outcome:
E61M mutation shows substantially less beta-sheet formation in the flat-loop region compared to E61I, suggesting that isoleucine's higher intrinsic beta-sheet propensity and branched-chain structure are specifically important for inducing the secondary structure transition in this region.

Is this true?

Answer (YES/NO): NO